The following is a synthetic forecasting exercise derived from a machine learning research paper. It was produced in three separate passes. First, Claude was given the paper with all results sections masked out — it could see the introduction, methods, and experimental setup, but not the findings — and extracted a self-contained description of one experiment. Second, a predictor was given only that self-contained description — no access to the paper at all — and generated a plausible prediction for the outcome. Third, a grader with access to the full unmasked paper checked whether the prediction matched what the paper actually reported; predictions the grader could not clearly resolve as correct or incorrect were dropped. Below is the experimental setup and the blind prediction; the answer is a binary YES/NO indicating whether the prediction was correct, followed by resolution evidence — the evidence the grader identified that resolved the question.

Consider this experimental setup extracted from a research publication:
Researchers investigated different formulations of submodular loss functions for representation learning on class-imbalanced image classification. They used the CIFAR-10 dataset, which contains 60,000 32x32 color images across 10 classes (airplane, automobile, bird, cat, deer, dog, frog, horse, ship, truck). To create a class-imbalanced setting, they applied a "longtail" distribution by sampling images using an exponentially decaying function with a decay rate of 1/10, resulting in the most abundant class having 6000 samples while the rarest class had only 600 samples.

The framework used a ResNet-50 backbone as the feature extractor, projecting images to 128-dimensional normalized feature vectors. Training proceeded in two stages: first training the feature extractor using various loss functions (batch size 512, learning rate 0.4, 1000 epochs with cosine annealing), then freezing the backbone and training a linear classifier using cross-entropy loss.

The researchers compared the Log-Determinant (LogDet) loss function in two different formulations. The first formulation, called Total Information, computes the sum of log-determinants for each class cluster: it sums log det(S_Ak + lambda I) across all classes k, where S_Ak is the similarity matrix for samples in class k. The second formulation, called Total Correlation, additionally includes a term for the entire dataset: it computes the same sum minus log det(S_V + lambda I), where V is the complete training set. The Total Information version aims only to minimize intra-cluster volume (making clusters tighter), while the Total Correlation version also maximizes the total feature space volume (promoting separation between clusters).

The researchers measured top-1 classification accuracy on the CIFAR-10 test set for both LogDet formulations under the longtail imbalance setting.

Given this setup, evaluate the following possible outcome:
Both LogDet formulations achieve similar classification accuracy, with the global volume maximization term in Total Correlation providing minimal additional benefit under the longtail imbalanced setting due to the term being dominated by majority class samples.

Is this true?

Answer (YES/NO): NO